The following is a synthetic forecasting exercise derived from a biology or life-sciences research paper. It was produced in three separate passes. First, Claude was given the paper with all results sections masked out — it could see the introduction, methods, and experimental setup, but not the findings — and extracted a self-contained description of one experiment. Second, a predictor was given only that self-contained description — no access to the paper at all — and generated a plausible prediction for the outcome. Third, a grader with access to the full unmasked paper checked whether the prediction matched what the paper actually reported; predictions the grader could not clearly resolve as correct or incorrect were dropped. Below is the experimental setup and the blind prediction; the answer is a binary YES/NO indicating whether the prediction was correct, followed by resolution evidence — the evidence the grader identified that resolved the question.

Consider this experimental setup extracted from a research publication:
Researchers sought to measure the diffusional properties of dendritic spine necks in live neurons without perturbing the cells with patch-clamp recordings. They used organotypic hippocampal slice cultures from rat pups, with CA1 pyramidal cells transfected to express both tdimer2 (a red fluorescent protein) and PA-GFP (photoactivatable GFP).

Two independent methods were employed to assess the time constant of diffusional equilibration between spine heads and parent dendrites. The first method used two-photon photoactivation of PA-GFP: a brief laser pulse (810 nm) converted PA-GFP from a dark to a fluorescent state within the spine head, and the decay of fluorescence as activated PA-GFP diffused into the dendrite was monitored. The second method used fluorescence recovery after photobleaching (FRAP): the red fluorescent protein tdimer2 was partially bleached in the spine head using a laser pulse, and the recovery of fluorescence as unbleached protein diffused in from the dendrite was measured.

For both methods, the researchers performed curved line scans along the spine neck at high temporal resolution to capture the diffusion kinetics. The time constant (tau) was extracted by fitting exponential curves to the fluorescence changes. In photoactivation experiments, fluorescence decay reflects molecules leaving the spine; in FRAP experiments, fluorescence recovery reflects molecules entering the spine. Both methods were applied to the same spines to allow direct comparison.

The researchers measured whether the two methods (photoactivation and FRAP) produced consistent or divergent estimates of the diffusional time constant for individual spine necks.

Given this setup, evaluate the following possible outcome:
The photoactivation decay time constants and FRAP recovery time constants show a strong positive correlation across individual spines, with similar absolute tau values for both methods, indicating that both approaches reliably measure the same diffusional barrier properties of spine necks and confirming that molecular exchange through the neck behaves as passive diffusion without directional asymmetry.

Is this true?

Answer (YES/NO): YES